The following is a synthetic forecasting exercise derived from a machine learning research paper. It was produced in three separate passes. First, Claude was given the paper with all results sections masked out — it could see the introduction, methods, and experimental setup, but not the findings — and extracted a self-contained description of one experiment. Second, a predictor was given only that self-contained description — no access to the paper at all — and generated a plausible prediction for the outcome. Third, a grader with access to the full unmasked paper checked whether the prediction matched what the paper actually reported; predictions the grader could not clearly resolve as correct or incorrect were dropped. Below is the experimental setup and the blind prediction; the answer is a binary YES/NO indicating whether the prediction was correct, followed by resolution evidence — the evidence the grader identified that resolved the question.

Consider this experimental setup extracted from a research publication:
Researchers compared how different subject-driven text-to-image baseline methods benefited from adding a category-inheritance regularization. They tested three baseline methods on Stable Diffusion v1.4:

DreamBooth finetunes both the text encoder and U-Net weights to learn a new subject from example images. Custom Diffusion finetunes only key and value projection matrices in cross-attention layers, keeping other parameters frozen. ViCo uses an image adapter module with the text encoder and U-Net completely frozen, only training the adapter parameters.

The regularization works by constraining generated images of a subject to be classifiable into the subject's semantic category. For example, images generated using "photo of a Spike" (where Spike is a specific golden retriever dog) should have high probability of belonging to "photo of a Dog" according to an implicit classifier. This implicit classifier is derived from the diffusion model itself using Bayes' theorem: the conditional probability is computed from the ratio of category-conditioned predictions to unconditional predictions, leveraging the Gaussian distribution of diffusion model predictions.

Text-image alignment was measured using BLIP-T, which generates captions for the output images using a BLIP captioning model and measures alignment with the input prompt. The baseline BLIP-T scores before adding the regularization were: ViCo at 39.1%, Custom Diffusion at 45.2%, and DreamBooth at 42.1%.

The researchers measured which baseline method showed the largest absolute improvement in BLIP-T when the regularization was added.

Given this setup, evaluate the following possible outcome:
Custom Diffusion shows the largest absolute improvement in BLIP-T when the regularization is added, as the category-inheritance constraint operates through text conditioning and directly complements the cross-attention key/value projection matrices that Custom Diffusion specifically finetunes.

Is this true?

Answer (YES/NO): NO